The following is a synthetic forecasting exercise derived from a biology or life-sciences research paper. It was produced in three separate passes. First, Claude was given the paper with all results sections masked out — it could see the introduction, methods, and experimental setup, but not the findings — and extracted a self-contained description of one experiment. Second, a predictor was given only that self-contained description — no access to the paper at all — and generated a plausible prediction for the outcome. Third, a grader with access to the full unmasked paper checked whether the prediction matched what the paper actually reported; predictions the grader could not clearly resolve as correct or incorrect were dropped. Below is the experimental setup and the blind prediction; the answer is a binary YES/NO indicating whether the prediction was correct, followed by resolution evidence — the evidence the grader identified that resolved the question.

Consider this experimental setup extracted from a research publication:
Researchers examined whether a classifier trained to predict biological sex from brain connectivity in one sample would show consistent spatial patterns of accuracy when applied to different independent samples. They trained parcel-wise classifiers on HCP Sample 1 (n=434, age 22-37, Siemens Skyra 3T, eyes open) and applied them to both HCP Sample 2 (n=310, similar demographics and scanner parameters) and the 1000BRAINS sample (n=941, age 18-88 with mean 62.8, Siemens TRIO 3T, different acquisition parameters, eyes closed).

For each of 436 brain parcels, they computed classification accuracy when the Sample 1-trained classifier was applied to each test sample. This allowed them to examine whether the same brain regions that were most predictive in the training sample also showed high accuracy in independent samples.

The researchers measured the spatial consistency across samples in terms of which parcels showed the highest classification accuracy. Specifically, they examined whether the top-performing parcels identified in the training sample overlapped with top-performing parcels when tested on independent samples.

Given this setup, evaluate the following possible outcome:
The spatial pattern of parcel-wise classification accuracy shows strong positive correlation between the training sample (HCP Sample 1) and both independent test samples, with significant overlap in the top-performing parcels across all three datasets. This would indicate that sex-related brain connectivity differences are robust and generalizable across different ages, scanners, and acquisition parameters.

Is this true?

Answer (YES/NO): YES